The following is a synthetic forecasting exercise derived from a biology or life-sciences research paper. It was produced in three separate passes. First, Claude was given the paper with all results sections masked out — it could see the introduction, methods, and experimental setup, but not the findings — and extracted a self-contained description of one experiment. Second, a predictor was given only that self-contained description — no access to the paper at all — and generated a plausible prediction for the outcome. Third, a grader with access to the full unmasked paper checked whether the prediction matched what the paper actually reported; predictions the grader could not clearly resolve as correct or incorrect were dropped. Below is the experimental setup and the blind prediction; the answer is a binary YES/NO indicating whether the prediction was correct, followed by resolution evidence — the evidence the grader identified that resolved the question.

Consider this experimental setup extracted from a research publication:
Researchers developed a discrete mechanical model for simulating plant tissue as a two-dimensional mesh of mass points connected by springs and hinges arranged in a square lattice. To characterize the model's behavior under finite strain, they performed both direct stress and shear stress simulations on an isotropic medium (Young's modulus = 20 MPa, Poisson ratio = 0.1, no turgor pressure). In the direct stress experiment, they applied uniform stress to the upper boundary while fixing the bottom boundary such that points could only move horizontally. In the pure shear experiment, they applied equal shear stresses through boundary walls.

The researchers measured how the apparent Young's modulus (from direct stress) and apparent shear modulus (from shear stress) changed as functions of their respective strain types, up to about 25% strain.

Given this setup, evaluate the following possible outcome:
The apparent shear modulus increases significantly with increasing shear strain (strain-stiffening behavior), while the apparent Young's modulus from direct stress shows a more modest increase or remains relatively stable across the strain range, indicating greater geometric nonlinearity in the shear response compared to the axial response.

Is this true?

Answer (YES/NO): NO